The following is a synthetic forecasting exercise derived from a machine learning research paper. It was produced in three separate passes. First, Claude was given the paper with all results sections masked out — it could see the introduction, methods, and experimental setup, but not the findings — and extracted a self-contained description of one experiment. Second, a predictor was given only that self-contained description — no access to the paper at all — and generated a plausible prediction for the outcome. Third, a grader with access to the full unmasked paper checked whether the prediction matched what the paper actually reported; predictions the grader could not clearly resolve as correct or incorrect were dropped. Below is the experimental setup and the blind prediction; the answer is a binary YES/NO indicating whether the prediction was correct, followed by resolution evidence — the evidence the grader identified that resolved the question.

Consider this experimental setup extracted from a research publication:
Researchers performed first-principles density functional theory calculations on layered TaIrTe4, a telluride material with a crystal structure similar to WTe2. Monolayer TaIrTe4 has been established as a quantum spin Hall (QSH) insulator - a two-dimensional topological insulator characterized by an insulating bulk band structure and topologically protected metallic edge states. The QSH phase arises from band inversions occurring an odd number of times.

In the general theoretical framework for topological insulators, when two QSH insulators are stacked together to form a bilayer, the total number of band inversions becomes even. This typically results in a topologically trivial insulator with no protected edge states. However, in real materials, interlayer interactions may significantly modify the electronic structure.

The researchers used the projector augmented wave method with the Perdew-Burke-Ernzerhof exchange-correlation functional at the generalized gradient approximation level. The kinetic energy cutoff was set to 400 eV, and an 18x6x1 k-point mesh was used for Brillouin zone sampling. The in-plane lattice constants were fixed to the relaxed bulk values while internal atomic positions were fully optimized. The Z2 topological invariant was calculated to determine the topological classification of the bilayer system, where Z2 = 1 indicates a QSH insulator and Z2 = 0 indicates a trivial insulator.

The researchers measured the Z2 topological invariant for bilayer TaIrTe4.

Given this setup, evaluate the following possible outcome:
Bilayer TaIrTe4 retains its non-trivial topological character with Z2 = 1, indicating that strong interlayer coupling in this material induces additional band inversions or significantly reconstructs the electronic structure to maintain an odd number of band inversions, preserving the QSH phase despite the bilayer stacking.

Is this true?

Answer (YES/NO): YES